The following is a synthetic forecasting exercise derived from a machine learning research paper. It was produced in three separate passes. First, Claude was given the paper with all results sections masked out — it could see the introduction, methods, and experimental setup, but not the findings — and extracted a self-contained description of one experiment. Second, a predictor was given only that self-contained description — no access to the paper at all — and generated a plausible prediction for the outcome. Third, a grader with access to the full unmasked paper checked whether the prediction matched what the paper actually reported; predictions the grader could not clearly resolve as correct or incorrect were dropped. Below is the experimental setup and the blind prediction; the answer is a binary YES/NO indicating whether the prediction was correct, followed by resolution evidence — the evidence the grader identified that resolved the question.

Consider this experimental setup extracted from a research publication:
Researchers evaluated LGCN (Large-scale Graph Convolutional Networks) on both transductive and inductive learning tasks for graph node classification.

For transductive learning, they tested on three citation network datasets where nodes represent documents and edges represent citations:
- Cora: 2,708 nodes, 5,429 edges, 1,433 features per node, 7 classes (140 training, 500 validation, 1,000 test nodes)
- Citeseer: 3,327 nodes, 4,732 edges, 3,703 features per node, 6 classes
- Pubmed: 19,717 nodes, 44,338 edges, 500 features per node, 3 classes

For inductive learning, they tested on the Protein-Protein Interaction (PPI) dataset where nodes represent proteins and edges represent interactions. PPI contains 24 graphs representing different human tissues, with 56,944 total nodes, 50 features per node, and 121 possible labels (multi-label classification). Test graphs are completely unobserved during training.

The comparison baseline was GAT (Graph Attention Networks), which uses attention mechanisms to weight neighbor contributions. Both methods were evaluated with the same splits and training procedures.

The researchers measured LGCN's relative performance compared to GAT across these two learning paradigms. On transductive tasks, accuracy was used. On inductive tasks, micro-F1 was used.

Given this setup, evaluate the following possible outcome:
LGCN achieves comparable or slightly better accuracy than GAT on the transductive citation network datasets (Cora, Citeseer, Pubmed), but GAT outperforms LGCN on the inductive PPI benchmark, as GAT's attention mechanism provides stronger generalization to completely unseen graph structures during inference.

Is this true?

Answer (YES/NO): YES